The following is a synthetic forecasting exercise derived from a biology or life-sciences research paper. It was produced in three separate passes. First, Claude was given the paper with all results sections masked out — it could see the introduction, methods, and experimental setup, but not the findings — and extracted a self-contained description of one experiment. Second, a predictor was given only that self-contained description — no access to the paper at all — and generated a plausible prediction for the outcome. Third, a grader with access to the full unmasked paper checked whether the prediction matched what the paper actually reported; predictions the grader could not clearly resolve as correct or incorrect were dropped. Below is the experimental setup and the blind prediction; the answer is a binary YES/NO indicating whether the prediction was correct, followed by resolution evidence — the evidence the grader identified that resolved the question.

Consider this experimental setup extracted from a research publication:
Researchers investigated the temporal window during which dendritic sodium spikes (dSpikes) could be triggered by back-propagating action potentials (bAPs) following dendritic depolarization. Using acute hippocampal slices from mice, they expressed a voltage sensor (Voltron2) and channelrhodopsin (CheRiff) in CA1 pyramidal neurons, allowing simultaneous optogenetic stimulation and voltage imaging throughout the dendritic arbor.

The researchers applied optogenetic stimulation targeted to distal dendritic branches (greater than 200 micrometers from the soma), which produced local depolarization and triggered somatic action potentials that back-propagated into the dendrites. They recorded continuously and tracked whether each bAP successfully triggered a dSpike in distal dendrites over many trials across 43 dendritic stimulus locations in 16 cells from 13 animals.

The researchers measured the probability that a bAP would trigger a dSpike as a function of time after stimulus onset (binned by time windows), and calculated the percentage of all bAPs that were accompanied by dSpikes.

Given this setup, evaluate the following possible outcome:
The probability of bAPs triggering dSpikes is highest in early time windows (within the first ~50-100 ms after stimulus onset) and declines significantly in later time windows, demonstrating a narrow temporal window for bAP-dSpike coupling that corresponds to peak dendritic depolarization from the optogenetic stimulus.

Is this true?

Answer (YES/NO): NO